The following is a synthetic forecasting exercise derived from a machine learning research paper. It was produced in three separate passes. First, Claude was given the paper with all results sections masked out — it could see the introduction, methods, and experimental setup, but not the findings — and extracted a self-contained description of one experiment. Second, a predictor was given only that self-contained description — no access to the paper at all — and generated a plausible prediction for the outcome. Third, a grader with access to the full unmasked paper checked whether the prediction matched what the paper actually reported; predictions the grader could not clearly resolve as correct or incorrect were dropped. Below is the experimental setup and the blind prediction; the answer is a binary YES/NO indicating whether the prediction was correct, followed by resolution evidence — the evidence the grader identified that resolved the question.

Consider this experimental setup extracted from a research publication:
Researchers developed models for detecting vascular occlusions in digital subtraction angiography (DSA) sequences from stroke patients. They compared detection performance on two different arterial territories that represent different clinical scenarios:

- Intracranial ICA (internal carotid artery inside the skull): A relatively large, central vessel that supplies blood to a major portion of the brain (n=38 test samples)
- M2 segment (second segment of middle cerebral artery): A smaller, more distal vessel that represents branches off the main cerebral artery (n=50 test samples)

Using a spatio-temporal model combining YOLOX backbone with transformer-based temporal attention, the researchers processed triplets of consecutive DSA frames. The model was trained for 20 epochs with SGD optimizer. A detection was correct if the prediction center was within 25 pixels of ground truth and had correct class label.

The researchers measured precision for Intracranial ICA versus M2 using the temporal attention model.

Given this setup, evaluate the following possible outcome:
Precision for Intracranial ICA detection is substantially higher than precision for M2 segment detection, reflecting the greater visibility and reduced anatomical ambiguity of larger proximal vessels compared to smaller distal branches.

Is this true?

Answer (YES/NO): YES